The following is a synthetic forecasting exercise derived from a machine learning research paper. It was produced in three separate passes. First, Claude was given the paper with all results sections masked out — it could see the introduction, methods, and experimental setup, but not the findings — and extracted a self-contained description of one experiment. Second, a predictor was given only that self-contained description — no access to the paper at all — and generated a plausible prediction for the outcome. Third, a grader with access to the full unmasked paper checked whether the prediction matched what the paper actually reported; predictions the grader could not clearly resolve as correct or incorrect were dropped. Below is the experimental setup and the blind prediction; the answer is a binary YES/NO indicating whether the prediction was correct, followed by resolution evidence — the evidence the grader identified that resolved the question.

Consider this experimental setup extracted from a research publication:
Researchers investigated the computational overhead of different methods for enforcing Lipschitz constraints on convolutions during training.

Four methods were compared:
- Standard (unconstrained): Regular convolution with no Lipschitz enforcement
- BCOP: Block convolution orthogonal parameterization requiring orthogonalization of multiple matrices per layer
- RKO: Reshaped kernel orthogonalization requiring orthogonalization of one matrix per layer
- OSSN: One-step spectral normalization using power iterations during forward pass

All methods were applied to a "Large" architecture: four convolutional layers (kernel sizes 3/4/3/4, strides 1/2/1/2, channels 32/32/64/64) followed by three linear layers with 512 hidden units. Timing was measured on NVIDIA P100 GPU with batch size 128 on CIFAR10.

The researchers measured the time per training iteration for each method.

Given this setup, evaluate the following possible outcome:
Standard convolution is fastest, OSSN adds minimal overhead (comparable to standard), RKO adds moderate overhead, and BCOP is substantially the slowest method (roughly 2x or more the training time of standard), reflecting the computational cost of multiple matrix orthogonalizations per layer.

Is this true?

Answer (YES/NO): NO